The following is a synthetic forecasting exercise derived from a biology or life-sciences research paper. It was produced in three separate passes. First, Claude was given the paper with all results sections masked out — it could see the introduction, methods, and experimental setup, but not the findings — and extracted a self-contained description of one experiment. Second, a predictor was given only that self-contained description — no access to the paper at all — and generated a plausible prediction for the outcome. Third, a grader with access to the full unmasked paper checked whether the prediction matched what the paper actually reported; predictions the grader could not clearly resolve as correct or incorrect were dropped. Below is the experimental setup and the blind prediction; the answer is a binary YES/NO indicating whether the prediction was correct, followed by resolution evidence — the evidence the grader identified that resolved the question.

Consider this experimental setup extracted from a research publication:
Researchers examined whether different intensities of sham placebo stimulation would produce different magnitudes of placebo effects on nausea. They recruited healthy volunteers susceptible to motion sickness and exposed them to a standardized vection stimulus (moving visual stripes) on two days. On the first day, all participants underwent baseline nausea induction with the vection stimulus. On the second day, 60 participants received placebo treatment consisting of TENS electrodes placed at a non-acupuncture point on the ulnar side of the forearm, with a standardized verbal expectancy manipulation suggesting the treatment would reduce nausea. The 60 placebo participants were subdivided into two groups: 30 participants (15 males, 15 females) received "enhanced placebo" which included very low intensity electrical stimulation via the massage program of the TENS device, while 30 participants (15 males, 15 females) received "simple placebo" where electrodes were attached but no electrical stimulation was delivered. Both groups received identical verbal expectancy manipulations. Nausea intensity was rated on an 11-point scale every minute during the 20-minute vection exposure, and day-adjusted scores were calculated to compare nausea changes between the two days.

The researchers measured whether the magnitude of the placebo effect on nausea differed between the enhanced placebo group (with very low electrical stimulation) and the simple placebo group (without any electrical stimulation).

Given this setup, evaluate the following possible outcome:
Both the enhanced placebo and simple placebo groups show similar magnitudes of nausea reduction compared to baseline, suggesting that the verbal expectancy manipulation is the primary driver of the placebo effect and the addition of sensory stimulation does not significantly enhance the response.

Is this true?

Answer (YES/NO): YES